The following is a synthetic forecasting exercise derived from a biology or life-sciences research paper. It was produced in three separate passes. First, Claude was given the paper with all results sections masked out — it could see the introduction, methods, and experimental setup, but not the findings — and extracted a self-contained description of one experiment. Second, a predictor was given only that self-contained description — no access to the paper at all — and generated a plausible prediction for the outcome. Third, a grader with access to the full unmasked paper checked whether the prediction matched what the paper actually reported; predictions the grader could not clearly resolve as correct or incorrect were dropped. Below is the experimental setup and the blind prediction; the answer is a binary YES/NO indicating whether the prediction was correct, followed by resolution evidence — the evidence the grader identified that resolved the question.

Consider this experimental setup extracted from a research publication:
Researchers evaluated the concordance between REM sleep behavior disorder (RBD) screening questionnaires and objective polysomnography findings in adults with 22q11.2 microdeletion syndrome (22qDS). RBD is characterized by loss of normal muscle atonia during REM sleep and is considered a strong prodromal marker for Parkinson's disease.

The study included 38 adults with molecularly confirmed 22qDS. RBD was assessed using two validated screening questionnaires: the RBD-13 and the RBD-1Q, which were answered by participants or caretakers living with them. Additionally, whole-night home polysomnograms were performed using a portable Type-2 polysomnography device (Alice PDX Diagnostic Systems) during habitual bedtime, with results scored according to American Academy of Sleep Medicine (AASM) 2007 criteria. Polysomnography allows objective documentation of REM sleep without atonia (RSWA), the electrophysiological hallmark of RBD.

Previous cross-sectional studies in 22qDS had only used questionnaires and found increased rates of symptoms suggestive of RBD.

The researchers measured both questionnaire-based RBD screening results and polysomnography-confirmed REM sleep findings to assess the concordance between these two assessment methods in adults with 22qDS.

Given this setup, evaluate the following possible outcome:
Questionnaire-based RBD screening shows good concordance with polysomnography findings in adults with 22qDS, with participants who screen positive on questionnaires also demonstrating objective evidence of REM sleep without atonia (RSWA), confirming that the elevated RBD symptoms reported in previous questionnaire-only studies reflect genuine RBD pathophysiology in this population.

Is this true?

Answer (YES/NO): NO